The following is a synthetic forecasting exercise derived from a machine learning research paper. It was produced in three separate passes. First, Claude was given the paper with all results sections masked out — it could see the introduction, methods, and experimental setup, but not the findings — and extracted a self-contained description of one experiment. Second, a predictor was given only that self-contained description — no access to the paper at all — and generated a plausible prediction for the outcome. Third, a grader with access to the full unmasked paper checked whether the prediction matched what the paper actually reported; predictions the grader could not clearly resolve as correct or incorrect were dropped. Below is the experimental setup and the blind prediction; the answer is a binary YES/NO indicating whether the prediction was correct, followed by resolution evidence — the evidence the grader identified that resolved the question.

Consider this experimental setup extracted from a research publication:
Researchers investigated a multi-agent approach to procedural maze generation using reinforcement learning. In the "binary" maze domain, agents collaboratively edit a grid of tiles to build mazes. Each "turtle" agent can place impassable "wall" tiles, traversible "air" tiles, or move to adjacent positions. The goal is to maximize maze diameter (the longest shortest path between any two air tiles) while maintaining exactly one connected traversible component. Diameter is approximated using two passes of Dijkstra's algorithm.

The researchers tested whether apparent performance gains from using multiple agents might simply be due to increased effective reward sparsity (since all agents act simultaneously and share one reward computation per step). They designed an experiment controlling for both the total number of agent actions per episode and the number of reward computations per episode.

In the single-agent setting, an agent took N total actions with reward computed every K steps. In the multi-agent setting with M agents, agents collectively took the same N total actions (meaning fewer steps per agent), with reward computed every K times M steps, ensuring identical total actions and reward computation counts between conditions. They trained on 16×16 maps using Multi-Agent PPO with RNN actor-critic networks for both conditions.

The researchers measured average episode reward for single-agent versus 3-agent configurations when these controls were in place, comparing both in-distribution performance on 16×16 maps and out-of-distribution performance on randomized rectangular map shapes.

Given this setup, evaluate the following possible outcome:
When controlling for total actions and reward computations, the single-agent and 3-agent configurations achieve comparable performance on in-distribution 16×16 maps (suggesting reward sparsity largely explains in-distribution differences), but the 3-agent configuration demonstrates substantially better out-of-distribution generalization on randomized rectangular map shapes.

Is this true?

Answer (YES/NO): YES